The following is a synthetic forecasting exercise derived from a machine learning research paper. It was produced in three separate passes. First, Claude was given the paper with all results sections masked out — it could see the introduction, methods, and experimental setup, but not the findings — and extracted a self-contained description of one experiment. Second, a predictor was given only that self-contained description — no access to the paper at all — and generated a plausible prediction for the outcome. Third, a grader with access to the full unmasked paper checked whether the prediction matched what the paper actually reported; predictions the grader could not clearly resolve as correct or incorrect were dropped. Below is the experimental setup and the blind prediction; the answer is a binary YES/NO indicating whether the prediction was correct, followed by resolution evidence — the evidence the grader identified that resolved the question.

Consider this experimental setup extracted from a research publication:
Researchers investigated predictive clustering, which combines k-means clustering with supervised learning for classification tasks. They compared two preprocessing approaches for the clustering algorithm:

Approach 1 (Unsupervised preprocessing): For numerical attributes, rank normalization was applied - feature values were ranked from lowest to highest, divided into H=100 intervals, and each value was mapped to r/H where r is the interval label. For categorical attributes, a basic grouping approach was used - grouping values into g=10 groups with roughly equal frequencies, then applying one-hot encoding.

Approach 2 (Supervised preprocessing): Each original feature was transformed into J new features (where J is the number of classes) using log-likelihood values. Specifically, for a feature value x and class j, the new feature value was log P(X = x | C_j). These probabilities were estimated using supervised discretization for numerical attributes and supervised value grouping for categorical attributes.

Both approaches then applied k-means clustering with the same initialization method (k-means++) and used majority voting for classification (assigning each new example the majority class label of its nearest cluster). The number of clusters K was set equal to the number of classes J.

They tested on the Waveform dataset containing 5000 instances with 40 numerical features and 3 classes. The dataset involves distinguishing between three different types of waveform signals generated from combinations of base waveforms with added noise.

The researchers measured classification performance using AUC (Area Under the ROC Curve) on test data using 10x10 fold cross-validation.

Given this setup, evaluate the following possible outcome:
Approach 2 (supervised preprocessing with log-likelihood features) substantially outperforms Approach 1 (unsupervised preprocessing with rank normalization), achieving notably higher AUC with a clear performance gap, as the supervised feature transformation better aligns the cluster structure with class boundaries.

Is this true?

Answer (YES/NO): NO